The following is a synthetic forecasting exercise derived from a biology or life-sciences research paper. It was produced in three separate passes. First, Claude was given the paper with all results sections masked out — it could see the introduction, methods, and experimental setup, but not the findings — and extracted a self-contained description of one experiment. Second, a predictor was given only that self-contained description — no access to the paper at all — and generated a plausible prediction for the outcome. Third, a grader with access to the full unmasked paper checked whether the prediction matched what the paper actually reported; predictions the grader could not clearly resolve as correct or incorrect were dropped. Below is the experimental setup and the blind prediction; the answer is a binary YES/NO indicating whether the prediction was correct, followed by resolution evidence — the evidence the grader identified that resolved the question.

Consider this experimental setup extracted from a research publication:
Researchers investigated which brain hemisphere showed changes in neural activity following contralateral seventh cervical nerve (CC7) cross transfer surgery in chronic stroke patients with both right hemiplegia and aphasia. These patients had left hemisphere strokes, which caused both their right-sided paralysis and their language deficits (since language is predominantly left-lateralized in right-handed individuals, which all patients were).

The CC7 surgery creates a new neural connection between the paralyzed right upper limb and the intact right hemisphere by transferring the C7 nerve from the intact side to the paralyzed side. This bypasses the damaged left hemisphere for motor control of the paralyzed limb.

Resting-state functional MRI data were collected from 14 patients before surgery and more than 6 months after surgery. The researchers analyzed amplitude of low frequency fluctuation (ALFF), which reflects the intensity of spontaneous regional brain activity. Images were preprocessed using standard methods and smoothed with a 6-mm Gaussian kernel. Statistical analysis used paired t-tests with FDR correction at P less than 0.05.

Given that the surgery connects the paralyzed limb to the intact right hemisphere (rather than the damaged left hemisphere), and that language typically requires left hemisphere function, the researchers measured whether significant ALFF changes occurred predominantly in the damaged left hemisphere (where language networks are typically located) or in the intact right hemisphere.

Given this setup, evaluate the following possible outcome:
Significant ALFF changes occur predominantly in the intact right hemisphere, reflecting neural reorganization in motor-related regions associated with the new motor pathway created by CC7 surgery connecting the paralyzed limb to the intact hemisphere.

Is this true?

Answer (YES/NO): YES